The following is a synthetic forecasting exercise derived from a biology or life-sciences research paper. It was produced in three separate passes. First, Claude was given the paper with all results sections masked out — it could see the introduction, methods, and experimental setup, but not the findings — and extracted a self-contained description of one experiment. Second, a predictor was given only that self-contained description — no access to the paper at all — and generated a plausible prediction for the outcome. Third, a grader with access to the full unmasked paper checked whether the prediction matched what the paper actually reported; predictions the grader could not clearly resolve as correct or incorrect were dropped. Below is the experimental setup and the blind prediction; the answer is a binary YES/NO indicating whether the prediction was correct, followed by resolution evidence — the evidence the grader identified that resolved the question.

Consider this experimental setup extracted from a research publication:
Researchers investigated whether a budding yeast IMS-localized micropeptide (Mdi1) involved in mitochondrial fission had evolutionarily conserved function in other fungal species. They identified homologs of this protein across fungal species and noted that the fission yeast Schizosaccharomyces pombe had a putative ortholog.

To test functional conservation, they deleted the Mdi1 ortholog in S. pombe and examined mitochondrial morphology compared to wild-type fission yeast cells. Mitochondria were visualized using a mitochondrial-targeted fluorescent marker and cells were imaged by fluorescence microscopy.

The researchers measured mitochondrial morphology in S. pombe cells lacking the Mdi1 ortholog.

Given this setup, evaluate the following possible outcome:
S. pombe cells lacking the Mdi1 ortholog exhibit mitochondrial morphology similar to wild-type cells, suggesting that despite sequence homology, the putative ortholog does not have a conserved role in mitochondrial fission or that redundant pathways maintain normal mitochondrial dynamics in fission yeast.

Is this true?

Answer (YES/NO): NO